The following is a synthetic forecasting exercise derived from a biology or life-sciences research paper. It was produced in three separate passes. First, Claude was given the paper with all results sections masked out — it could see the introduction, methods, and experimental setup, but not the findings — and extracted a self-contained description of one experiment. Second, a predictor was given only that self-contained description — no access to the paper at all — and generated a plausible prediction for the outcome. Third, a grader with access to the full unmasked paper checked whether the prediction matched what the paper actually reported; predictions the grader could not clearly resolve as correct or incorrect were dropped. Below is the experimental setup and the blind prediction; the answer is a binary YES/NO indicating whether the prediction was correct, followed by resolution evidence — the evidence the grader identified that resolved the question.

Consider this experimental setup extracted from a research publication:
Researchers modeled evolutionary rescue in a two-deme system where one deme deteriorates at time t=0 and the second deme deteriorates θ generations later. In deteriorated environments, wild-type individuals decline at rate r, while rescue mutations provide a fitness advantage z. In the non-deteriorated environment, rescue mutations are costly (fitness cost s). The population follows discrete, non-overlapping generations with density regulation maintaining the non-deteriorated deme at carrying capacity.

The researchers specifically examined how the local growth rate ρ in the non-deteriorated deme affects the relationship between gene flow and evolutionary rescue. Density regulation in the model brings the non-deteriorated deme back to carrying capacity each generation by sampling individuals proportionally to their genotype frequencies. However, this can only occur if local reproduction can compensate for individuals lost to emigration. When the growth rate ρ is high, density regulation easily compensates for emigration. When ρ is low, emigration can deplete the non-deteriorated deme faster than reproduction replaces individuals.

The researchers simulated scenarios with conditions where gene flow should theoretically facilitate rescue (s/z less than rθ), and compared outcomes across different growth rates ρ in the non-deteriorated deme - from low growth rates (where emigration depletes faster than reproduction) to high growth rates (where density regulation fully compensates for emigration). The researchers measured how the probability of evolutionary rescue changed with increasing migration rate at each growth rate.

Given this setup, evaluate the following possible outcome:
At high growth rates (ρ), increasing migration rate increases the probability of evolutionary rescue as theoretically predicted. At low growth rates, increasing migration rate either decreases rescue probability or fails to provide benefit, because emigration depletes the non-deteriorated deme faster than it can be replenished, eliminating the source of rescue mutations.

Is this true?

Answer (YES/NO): NO